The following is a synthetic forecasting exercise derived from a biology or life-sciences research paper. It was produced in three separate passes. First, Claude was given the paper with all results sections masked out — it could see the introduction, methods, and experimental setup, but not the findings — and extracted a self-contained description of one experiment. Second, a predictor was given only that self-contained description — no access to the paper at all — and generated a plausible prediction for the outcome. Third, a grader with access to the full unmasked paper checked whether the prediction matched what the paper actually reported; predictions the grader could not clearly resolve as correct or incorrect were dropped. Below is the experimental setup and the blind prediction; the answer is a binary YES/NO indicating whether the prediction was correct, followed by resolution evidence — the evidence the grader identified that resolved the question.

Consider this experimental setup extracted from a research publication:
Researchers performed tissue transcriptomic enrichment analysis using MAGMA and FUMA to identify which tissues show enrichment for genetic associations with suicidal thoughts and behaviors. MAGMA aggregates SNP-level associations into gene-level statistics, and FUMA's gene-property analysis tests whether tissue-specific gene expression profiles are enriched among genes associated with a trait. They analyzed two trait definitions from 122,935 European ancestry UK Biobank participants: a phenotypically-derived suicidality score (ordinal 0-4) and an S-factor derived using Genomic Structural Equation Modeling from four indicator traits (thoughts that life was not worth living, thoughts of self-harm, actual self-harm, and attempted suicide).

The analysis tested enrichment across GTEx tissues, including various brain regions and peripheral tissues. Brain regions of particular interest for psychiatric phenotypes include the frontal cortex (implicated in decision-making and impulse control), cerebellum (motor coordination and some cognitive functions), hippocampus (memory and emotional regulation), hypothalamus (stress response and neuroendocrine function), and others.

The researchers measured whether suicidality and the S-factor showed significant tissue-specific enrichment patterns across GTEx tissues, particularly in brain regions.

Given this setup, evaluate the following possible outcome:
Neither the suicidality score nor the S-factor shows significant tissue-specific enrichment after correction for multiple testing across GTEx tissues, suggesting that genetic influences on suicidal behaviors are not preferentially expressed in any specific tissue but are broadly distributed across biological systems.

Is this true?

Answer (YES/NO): NO